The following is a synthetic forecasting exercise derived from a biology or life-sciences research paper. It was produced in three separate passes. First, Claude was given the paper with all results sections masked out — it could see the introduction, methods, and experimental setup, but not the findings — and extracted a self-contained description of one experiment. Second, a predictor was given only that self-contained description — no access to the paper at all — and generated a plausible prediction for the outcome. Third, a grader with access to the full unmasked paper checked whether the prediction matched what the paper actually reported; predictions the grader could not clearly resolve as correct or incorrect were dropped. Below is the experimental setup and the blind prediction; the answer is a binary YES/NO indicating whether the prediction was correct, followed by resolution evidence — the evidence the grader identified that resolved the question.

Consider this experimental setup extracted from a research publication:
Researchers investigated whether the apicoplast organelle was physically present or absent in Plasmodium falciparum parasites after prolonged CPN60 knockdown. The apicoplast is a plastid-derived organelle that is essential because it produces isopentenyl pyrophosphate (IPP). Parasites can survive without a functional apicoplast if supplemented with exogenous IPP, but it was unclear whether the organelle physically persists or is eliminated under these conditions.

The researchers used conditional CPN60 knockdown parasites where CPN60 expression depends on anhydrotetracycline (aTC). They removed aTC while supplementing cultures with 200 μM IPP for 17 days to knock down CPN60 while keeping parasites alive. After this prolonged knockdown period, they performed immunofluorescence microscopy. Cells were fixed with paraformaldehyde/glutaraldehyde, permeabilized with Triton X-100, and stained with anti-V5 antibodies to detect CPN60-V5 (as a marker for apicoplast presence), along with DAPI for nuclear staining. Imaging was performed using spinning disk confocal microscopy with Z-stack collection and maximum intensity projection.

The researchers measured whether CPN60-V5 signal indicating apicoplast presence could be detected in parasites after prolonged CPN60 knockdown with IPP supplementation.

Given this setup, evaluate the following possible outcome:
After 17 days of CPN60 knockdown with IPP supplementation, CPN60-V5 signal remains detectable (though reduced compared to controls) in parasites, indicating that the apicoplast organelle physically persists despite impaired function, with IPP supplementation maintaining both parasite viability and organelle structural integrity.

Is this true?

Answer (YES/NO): NO